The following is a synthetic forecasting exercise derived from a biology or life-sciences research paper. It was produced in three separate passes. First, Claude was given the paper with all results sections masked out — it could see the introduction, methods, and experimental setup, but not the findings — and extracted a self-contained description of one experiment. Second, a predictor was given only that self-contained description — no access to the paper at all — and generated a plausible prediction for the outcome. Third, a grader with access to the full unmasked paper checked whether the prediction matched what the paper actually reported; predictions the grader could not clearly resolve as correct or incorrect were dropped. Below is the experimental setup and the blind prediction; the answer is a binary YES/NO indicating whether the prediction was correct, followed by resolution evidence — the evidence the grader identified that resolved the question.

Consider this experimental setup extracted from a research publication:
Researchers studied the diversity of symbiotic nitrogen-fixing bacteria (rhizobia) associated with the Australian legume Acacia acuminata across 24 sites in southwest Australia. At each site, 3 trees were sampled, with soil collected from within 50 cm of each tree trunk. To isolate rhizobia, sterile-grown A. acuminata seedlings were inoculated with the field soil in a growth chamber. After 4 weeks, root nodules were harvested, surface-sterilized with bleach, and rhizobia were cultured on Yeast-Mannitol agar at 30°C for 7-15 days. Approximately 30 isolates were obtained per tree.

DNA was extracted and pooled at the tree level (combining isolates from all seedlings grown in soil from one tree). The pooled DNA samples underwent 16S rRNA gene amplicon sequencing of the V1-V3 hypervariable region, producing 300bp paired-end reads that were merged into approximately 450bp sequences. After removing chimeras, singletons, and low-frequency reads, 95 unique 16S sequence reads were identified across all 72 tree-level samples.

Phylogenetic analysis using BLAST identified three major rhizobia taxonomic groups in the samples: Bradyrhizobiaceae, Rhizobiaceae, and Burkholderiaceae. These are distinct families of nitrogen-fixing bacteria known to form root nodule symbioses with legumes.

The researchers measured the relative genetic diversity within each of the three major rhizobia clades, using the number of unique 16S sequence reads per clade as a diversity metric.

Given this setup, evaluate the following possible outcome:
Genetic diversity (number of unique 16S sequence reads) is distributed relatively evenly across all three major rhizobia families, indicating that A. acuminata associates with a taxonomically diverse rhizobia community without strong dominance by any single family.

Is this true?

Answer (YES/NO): NO